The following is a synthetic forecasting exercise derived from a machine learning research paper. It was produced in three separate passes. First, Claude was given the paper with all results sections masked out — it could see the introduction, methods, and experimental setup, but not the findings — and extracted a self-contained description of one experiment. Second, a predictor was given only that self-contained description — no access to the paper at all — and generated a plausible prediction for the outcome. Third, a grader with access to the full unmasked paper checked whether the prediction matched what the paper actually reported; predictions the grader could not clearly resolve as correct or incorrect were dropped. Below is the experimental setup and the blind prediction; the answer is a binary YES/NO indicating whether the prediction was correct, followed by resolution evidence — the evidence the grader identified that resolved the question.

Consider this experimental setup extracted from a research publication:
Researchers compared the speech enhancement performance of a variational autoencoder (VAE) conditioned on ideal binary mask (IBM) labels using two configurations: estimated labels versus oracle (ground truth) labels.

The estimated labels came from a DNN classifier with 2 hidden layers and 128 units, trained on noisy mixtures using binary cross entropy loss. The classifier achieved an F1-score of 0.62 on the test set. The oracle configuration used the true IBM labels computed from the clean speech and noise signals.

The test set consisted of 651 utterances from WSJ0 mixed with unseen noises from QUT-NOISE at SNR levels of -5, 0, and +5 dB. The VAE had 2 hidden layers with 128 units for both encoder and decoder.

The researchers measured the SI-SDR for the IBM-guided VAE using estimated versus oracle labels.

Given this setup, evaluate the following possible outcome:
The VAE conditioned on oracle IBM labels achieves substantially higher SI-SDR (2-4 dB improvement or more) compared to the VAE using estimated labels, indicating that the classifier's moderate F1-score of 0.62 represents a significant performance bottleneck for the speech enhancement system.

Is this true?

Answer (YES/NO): YES